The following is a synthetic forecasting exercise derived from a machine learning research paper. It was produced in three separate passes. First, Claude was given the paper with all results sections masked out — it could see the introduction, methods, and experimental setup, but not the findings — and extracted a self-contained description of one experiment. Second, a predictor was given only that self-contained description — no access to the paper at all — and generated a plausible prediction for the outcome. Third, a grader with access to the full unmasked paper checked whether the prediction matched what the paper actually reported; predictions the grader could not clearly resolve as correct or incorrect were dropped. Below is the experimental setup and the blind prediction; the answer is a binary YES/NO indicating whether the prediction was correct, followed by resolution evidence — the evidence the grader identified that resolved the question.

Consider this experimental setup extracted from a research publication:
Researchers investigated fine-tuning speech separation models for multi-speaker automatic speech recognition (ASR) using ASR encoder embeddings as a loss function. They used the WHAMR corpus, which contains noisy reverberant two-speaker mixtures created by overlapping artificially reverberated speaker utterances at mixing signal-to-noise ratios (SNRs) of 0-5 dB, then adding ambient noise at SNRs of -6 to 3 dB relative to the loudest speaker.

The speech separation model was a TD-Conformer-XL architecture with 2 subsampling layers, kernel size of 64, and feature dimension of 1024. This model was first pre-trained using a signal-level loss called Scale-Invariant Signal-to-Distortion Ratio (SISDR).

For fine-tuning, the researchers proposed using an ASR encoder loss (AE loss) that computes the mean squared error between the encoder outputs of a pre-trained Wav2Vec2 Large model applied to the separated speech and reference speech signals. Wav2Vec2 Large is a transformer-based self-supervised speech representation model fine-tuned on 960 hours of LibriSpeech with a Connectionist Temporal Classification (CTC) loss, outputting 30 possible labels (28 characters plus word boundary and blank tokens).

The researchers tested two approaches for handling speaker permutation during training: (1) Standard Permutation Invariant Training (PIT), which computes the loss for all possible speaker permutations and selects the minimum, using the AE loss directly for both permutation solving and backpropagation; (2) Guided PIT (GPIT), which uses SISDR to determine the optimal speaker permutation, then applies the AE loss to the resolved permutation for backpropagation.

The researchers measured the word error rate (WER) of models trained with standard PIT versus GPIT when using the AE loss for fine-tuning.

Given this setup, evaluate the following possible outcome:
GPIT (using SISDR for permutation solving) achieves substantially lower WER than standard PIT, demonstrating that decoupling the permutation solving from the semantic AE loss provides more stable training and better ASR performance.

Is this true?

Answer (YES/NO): YES